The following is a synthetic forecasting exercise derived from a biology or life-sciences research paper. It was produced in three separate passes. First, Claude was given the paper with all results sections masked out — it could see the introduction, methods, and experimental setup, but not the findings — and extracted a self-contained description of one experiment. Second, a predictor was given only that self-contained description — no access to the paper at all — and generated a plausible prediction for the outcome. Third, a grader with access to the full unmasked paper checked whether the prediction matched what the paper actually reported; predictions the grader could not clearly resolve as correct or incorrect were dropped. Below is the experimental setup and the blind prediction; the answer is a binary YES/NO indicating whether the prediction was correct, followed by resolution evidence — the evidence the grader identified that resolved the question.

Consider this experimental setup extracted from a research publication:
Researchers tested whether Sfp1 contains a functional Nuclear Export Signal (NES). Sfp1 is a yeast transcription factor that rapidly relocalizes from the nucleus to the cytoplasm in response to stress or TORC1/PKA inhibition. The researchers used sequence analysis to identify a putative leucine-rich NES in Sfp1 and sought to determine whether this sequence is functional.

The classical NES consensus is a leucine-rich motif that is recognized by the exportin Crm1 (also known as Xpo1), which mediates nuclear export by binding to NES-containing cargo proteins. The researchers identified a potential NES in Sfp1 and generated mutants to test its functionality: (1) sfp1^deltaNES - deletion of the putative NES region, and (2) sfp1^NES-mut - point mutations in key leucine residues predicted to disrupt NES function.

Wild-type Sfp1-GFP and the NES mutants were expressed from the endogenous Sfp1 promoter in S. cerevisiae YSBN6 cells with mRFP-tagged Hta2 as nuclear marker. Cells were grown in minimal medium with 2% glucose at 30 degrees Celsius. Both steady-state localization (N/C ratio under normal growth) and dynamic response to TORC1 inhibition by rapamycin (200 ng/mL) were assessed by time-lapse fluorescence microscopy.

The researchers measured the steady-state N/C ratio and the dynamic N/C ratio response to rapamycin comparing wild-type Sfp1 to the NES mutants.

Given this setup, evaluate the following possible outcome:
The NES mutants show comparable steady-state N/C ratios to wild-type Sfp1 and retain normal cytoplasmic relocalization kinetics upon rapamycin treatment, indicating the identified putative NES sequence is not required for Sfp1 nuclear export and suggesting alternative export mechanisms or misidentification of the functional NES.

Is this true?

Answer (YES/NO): NO